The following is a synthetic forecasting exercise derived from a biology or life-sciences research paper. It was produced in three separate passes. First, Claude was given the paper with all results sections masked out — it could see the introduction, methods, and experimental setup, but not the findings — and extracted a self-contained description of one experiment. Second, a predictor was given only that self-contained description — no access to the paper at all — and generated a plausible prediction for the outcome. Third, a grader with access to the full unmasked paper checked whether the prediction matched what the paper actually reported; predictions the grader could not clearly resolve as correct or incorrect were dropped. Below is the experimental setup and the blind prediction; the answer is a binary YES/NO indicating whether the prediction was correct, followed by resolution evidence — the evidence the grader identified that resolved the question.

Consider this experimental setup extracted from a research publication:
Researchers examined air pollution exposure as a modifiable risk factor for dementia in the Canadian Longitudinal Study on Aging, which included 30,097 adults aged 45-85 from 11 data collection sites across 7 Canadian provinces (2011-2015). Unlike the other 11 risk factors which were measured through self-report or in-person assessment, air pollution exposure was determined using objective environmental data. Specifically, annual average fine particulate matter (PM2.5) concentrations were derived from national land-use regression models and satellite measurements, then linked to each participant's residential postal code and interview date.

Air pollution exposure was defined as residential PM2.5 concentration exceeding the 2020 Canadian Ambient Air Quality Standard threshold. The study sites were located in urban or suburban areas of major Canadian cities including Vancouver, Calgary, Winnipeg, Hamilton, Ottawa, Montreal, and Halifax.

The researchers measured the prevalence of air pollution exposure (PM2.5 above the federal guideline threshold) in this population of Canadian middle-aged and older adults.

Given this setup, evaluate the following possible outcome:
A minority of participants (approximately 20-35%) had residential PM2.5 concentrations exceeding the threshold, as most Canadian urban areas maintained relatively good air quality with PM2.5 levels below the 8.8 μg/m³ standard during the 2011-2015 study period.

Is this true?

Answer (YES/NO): NO